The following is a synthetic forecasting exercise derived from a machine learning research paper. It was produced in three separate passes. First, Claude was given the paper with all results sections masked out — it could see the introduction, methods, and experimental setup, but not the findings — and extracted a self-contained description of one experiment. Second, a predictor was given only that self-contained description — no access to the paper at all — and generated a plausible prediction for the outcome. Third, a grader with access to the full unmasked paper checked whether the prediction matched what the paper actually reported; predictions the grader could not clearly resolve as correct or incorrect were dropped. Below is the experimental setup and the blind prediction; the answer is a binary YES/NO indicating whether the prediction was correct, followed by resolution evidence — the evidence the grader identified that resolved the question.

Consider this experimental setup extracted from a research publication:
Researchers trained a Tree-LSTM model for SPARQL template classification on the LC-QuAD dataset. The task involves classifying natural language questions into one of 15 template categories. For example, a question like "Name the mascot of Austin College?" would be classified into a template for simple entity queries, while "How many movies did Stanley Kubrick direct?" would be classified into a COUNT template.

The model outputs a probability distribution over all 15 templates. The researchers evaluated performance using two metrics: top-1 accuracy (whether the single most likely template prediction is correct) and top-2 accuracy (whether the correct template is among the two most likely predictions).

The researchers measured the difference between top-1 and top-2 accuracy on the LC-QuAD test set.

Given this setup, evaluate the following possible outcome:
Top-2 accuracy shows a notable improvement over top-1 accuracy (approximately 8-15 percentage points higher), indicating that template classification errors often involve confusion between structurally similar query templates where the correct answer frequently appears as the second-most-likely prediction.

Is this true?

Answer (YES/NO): YES